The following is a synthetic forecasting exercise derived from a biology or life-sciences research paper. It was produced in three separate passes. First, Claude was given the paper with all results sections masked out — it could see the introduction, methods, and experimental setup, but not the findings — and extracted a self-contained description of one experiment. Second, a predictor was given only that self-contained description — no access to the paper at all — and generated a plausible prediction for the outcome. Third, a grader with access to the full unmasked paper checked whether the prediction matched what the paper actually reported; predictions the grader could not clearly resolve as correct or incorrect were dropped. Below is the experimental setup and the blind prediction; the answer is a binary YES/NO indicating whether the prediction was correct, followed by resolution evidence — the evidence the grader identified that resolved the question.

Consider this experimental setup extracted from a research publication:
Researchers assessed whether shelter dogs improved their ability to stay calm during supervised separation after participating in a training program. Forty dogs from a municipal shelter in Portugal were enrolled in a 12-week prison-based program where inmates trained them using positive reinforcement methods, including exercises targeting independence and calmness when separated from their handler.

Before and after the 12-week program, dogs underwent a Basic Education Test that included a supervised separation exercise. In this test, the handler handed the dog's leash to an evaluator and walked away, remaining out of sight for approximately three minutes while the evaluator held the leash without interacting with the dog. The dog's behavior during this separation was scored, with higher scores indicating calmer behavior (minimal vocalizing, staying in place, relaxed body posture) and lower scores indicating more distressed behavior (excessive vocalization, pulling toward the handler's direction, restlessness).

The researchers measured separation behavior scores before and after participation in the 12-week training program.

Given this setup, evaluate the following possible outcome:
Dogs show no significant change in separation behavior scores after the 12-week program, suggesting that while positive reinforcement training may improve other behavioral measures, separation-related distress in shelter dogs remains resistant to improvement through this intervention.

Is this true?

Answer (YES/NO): NO